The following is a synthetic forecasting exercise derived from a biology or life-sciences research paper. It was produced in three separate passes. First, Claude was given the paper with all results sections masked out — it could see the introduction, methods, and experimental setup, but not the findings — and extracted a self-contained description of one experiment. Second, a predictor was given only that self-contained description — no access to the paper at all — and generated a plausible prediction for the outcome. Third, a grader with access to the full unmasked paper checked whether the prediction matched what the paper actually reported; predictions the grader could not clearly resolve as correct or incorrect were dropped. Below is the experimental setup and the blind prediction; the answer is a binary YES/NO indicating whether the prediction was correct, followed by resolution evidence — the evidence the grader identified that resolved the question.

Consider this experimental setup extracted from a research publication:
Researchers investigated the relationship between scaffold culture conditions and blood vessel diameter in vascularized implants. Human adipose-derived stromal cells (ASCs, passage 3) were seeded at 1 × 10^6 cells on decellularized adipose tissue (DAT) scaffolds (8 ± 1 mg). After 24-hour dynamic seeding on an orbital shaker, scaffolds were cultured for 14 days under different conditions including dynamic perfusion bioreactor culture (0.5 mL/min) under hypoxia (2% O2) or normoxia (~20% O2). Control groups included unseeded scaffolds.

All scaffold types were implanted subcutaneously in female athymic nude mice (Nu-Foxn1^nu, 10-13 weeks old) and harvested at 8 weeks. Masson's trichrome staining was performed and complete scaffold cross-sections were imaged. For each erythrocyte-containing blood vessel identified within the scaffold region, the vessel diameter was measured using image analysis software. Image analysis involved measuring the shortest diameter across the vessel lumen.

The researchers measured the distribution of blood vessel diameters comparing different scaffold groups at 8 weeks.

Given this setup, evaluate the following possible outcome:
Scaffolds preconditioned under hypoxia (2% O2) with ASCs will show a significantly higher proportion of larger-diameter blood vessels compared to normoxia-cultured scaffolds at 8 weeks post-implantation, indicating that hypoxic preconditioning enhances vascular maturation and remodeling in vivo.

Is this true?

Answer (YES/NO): NO